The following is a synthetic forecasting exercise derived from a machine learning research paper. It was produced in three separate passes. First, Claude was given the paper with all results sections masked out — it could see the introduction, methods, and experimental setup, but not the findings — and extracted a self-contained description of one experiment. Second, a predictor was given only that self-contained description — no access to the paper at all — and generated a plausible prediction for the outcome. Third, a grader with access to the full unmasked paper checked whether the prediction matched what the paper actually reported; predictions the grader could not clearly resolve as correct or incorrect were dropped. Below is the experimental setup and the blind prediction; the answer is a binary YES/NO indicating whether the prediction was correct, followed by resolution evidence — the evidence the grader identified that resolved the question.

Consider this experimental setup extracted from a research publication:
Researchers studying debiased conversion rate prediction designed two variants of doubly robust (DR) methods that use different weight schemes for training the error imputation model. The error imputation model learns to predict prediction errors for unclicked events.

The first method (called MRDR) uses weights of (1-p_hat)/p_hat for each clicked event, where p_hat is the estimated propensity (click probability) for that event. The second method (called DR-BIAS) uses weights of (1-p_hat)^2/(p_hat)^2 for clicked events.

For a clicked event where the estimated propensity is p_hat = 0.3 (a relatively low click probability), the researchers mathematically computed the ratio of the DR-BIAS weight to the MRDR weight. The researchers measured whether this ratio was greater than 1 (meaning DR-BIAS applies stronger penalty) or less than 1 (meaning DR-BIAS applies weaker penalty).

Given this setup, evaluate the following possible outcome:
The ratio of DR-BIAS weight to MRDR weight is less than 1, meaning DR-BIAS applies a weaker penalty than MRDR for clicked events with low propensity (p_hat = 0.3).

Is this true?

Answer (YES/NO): NO